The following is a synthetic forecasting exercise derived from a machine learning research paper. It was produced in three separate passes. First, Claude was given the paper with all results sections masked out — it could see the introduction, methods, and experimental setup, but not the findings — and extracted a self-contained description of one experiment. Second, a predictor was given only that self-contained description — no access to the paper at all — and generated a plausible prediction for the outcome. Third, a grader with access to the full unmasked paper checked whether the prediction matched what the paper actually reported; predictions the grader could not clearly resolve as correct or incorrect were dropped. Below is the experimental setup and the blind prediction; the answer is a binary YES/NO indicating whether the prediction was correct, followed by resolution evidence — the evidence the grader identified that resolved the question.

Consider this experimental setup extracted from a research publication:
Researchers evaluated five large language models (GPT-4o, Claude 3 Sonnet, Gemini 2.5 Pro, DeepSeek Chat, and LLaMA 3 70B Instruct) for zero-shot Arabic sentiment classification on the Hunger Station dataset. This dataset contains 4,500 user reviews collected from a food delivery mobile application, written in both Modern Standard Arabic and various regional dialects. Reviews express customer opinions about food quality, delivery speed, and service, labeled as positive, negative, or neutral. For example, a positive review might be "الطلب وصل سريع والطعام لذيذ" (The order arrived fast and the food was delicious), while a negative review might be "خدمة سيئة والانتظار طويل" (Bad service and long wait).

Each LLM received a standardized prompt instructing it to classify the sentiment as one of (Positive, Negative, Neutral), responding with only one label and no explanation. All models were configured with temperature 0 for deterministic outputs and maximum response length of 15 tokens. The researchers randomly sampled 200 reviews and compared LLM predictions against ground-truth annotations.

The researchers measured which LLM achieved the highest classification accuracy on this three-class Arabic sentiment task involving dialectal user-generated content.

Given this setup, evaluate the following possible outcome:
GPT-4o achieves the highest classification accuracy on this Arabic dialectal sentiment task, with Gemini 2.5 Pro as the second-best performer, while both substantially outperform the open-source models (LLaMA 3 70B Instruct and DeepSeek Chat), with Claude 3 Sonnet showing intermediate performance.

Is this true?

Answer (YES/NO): NO